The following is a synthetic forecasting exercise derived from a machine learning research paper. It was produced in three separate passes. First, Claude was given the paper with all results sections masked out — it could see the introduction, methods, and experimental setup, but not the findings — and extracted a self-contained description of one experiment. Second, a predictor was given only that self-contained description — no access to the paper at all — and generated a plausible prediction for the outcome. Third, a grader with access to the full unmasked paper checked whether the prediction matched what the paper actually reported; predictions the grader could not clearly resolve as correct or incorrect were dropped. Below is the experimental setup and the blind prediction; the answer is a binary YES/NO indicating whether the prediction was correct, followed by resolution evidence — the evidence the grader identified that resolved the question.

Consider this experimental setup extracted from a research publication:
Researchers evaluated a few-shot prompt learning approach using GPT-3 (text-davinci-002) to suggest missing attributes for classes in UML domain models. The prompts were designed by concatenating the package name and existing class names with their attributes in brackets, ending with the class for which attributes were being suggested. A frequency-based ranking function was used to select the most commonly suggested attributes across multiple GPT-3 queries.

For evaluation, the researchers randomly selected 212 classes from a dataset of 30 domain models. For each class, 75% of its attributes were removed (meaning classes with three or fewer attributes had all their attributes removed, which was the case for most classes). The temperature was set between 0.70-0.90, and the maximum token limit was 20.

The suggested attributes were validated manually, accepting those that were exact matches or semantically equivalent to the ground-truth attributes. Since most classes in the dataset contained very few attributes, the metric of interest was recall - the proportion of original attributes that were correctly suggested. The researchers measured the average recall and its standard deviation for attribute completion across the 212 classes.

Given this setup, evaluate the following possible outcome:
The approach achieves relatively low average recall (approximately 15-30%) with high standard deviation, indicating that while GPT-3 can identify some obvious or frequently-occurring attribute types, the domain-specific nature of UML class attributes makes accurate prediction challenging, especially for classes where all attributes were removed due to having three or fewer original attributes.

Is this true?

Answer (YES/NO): NO